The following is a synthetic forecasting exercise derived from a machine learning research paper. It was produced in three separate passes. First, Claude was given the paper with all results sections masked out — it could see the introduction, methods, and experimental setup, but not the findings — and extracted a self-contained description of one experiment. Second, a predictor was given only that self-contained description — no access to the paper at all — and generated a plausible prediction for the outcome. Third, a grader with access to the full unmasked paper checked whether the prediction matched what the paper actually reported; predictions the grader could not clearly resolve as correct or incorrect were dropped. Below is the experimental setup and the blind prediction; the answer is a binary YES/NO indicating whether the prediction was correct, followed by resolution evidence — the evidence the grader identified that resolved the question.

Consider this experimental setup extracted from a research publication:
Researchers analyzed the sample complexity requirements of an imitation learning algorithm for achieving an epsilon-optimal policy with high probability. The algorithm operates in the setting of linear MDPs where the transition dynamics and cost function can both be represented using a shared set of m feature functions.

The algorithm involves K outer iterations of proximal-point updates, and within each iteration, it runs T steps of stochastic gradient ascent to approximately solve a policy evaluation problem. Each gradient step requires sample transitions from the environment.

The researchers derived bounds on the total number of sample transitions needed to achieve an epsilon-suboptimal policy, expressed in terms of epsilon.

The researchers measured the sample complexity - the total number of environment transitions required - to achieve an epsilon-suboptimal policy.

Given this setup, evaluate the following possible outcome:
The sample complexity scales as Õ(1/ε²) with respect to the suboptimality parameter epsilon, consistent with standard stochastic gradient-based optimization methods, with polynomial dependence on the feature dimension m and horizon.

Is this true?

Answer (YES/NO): NO